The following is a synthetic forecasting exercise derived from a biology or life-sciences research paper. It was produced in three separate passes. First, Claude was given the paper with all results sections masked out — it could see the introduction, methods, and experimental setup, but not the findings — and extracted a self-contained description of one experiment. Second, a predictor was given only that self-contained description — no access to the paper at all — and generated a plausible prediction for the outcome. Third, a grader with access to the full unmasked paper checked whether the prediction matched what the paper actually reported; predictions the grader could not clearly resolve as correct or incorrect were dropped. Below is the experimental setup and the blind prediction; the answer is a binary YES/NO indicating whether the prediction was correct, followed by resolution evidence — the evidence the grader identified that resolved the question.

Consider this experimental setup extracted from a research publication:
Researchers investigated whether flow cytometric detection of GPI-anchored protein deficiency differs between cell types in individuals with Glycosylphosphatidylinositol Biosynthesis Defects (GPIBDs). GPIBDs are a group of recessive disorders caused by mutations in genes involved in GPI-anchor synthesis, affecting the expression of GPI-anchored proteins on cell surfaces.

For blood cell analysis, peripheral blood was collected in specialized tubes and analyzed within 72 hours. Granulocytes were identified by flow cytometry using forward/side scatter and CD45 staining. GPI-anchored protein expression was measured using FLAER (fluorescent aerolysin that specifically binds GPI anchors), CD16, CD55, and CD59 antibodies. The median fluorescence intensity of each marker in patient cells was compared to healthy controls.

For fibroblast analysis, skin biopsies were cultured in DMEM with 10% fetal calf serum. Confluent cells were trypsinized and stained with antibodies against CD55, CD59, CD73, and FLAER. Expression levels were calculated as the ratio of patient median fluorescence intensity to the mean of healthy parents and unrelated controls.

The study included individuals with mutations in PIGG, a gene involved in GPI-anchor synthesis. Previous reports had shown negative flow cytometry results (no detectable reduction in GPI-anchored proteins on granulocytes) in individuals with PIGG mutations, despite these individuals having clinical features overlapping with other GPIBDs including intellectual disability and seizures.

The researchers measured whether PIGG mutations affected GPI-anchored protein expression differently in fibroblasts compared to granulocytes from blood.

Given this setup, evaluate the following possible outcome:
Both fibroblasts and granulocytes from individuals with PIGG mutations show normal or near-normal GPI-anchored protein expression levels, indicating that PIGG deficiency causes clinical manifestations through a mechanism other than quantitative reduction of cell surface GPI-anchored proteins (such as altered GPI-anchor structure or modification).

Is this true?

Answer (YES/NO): NO